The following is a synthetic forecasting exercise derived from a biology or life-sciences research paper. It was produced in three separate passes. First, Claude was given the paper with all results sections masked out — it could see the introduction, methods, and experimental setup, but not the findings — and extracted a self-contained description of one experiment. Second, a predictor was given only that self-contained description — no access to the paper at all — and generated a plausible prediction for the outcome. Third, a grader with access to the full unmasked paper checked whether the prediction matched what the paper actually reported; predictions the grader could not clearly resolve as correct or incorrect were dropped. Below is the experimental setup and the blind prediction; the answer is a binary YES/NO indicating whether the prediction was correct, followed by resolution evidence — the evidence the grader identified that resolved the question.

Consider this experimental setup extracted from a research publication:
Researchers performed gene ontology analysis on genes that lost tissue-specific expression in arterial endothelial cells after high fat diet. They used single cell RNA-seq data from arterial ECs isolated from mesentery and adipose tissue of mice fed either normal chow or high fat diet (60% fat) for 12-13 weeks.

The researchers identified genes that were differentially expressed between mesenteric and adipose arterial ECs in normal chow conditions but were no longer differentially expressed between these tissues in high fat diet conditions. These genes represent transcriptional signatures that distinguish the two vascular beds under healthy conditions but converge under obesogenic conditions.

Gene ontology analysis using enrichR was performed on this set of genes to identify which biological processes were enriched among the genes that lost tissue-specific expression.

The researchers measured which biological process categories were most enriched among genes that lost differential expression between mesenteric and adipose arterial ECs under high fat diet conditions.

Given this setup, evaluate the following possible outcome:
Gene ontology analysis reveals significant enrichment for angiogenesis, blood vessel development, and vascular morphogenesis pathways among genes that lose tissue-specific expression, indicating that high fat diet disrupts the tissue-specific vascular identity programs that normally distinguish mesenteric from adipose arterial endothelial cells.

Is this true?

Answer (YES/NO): NO